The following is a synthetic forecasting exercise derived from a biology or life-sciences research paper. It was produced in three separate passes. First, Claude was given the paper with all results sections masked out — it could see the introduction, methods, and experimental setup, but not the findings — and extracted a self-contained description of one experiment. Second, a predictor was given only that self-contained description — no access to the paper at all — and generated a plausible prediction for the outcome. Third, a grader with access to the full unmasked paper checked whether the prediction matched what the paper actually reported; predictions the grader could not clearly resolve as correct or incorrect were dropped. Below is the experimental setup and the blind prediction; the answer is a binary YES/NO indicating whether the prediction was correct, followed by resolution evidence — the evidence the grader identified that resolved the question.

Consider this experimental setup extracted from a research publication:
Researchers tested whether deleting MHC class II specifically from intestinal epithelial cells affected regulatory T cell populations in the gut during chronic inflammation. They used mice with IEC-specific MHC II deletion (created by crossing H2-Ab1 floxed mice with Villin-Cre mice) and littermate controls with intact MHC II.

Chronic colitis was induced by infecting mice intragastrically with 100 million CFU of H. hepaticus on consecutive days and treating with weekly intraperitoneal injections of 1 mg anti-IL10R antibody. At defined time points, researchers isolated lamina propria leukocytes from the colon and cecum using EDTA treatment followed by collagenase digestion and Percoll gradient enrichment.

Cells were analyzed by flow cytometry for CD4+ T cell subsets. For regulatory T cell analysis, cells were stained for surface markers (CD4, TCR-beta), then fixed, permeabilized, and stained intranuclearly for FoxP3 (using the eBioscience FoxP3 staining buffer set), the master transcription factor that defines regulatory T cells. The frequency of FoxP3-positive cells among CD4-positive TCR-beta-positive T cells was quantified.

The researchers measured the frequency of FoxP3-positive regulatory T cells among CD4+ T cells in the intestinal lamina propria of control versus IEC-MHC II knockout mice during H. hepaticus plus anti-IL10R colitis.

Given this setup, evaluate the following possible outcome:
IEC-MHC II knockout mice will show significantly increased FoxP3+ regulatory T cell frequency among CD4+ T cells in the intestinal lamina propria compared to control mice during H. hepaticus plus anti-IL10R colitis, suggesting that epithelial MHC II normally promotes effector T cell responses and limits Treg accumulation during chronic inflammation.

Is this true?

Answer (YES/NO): NO